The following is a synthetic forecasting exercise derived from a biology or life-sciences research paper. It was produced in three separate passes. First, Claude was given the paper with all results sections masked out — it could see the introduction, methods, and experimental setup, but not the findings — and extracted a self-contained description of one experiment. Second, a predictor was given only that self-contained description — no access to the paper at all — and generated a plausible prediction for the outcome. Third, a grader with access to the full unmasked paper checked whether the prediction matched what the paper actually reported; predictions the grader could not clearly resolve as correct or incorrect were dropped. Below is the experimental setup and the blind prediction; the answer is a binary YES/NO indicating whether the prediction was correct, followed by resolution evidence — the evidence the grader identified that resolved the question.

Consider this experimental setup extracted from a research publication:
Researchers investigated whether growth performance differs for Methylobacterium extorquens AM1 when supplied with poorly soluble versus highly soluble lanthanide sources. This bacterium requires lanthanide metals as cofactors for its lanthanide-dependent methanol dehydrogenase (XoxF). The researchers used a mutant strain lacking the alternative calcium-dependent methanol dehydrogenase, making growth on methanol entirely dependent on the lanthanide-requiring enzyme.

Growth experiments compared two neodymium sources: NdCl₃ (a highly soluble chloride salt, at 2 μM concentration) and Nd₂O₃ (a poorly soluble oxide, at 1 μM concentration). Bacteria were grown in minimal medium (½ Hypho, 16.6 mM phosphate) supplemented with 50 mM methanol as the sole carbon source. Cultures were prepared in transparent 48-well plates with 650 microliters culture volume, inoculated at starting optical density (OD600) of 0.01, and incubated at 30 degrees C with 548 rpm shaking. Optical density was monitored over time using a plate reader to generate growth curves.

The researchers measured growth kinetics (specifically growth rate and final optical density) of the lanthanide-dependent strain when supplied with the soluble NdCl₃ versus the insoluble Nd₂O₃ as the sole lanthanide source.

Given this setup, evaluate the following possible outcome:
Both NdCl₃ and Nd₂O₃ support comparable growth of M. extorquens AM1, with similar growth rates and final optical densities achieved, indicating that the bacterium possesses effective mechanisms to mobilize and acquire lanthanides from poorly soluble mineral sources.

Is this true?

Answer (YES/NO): NO